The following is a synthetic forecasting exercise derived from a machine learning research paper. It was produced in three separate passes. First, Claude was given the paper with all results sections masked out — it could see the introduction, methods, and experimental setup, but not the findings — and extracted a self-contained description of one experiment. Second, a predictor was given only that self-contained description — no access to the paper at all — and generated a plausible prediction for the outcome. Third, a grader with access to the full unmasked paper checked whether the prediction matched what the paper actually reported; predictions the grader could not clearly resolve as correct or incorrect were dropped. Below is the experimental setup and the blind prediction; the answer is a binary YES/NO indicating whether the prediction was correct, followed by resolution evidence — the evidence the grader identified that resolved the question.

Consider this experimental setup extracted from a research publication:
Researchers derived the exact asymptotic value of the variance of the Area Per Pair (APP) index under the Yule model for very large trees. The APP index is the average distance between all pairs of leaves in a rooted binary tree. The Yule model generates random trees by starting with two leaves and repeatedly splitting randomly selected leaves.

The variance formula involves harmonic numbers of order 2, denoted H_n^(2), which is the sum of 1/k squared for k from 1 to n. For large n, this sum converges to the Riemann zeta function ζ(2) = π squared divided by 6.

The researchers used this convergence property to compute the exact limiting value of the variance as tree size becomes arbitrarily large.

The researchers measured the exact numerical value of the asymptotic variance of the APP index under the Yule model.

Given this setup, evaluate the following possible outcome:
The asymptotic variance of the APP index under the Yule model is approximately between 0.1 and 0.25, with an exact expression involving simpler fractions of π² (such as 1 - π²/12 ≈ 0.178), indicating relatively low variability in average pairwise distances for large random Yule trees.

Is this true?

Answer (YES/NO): NO